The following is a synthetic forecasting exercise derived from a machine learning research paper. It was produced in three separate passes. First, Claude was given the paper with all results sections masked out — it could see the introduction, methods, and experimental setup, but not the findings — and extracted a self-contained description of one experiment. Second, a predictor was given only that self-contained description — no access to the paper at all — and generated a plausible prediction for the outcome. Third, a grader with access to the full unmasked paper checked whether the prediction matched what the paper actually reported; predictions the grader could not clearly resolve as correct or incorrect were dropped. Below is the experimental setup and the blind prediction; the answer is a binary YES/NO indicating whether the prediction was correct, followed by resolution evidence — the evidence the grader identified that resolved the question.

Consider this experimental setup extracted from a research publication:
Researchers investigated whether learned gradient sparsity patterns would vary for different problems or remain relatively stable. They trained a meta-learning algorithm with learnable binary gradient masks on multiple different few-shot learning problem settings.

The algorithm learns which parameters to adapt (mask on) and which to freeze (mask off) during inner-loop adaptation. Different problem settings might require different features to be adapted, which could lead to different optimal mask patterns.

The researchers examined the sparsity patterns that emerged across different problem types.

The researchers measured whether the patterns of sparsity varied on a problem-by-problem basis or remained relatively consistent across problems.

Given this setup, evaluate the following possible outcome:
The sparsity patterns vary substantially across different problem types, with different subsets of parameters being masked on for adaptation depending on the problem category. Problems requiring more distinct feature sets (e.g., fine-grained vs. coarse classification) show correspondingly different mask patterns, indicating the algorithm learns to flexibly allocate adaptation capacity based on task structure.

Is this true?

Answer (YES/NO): YES